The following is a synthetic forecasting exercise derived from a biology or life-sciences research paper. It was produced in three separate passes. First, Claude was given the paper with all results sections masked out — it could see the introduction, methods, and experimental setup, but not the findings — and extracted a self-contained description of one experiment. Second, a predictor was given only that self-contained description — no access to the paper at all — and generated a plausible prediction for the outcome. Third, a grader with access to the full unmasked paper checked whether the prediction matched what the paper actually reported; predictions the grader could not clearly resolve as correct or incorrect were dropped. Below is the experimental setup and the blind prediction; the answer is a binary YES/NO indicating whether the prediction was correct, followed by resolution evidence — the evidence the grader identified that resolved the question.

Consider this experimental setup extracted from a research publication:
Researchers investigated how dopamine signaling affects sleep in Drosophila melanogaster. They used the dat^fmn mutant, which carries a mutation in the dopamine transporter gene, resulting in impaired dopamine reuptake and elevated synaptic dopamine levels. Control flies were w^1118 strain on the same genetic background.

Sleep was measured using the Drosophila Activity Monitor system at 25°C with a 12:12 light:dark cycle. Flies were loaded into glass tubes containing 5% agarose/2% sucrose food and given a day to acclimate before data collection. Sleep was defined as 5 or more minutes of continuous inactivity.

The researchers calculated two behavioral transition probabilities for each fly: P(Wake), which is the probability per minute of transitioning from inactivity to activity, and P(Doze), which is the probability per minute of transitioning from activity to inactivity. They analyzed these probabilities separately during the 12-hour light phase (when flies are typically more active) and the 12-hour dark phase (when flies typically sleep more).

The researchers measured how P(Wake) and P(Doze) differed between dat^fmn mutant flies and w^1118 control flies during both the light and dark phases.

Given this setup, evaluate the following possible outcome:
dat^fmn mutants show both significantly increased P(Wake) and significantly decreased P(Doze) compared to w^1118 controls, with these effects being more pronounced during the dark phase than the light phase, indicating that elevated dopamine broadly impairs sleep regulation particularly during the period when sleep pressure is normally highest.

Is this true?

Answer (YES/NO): NO